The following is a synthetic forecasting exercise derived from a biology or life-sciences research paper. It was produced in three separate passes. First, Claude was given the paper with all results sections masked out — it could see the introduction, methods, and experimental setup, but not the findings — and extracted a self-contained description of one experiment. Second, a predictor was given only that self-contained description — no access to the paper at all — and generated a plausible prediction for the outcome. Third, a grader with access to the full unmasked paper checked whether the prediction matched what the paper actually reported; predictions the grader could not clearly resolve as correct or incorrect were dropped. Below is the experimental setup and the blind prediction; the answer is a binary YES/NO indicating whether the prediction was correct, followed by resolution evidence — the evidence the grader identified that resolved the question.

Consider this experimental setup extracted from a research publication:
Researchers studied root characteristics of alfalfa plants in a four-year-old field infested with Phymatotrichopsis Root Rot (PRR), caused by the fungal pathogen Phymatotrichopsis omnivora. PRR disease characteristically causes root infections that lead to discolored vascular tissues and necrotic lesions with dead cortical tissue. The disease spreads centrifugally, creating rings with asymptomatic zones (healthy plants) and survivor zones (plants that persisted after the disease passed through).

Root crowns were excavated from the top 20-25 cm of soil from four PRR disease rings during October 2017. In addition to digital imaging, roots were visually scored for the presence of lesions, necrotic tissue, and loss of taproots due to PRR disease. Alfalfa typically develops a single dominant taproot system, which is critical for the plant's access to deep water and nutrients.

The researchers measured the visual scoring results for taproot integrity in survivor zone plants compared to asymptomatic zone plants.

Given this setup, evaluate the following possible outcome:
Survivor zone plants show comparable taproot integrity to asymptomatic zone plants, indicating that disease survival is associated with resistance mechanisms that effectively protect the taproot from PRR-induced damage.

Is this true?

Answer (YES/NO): NO